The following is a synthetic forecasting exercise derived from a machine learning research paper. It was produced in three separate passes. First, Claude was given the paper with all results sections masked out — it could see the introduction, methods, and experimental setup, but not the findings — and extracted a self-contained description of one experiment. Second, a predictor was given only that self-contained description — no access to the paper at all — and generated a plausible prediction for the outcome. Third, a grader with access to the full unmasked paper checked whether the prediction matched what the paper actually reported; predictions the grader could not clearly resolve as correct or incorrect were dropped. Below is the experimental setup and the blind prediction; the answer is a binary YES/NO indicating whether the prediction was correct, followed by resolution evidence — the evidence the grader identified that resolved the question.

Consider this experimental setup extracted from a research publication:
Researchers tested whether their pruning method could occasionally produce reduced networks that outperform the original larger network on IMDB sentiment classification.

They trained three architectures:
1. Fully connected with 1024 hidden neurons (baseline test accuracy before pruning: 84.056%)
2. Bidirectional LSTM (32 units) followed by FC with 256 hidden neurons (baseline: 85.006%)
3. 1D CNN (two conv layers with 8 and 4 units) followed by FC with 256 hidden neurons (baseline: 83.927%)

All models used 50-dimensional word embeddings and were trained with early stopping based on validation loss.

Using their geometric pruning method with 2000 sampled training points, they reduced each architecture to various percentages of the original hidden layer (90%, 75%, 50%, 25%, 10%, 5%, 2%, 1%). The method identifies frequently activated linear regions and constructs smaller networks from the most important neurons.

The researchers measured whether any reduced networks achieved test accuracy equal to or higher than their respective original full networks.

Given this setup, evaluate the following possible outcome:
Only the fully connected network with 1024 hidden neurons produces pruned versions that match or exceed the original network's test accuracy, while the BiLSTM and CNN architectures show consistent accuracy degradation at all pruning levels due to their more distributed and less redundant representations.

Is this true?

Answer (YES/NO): NO